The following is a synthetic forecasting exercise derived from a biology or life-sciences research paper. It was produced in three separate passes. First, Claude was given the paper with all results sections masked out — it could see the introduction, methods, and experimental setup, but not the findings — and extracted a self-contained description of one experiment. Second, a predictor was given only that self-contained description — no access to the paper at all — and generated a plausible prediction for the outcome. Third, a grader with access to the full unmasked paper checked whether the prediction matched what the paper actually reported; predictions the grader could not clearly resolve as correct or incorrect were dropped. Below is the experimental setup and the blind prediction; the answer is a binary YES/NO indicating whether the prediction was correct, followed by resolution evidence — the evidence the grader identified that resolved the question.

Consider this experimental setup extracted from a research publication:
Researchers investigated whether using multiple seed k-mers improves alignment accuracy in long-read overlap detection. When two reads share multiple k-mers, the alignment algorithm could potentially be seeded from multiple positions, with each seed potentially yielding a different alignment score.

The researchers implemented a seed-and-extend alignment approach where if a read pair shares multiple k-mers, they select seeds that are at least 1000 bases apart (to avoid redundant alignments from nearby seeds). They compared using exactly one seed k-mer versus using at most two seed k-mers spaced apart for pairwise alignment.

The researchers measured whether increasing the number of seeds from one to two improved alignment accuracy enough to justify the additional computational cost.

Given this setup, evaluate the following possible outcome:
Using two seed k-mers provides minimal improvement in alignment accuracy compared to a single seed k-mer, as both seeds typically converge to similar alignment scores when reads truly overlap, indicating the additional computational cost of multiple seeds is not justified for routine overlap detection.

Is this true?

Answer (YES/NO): NO